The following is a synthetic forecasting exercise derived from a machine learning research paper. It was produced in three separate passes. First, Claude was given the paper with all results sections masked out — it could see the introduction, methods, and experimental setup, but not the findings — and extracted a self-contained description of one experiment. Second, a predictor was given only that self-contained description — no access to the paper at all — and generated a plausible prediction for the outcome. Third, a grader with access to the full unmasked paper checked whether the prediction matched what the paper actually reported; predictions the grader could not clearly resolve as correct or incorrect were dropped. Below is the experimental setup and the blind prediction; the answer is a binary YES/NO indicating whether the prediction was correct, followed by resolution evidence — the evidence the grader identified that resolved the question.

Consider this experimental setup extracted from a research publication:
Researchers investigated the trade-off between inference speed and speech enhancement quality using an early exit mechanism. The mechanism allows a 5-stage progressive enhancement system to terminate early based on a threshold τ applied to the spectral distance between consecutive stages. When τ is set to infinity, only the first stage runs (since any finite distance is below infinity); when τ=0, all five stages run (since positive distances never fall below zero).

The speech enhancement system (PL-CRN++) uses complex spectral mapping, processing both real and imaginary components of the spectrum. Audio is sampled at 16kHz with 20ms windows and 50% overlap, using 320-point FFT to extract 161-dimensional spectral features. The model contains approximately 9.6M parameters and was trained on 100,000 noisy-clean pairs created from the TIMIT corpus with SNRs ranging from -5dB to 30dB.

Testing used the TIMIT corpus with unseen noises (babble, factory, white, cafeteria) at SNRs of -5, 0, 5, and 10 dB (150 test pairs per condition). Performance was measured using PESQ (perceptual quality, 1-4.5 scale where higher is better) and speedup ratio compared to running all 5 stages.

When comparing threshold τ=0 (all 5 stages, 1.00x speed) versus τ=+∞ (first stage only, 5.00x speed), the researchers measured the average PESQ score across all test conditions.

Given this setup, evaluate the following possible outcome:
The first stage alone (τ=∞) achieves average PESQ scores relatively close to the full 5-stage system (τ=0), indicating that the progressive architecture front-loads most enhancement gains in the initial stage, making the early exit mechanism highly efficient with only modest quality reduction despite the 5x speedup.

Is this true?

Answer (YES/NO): NO